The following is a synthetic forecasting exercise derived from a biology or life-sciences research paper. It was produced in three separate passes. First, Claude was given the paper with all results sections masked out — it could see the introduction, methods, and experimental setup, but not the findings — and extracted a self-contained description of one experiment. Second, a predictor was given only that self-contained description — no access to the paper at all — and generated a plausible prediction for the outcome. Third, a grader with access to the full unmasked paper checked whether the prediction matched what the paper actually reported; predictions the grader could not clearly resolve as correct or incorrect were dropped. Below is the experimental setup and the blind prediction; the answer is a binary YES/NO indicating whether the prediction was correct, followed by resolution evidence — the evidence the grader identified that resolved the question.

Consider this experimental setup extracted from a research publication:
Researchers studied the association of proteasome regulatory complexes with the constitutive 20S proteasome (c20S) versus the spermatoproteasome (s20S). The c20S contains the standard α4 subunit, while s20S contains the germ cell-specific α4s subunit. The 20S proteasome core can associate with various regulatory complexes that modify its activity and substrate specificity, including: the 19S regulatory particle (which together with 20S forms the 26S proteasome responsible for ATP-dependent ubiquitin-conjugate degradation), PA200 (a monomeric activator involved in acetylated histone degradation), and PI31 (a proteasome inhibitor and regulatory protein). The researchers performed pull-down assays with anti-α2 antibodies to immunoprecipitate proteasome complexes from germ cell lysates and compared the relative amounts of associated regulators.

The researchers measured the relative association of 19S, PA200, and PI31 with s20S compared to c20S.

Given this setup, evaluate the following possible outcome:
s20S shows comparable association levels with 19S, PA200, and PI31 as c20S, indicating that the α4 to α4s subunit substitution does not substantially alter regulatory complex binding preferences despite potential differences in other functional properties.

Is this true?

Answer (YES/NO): NO